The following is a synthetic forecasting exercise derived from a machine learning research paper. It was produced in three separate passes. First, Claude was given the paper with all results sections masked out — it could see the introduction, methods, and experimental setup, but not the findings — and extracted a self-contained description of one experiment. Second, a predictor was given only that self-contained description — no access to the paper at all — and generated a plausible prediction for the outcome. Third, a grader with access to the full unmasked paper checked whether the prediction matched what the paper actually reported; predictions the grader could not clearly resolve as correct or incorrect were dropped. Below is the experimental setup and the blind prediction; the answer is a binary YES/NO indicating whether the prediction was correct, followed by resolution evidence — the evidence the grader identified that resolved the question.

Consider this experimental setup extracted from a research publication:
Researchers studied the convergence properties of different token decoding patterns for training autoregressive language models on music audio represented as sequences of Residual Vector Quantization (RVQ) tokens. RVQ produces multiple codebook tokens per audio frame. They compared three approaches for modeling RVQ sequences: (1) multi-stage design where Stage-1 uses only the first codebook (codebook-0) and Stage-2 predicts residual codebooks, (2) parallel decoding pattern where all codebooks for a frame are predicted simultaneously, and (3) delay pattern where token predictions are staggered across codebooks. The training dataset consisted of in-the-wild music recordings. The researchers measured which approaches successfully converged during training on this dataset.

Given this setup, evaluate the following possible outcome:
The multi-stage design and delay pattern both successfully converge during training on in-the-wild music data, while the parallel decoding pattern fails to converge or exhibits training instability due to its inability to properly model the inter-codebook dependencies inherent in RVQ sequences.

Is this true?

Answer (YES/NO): YES